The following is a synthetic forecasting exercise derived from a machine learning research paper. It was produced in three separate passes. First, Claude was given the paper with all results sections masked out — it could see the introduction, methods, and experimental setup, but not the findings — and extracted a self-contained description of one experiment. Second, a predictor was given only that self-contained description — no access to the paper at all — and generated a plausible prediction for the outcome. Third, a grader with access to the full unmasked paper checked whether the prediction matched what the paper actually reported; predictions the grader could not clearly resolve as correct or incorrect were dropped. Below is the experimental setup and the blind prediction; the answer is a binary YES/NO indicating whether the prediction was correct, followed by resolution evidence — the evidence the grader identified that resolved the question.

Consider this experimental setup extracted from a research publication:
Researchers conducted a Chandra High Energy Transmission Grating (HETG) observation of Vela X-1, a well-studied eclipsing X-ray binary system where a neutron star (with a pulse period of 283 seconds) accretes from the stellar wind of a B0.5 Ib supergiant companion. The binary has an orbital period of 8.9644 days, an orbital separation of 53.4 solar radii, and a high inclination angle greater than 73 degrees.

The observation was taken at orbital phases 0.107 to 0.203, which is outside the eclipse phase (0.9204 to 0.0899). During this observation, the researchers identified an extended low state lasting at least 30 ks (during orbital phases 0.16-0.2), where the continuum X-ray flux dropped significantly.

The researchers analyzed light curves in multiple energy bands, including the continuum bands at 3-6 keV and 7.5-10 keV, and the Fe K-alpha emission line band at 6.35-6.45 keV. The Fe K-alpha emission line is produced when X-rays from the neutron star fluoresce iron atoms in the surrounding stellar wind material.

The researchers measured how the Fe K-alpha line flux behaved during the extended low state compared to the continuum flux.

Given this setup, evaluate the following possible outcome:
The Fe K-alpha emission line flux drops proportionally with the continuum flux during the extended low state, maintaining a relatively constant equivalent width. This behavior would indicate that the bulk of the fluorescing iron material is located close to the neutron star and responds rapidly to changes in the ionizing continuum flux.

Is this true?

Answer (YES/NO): NO